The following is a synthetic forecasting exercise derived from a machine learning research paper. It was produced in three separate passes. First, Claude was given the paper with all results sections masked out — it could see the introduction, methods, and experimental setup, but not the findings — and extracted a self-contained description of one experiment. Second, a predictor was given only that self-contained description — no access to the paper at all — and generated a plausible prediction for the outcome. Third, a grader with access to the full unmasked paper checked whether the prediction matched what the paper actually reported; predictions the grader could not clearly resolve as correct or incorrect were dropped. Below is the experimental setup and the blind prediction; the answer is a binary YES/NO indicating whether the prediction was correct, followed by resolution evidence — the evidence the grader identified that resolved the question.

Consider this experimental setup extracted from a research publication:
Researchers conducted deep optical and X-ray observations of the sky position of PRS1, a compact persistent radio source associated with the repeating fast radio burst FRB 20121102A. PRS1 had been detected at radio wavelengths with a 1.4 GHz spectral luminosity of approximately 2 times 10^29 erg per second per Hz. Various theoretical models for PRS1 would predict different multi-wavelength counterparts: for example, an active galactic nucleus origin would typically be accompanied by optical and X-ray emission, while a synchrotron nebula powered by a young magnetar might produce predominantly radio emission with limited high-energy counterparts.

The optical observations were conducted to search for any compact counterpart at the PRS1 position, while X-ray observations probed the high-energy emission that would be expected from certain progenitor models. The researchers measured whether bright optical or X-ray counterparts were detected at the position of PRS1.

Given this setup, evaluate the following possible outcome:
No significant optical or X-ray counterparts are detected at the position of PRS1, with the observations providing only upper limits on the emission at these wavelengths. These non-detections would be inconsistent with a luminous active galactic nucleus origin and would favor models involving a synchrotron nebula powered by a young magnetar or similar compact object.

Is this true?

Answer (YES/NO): NO